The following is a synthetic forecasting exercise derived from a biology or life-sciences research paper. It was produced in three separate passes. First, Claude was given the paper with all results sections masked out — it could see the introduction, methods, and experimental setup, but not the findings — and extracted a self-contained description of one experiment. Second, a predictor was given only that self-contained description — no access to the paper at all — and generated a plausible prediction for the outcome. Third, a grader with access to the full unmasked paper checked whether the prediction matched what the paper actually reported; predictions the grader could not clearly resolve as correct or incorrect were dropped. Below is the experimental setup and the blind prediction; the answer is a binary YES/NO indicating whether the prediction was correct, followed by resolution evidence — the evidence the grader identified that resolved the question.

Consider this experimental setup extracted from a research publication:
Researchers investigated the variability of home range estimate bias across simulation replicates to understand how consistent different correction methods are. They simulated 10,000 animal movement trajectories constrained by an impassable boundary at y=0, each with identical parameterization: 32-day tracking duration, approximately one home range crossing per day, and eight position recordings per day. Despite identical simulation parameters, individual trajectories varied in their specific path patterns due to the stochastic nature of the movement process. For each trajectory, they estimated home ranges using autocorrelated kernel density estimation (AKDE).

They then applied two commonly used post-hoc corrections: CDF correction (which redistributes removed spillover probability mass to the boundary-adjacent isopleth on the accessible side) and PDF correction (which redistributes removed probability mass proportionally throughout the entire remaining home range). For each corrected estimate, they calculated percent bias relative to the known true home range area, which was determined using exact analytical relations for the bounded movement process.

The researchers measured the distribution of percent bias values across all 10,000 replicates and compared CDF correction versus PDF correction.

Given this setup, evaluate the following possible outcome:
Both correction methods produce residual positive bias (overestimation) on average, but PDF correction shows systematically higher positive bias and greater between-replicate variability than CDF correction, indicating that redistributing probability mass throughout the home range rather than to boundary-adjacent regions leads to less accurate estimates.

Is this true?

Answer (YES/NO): NO